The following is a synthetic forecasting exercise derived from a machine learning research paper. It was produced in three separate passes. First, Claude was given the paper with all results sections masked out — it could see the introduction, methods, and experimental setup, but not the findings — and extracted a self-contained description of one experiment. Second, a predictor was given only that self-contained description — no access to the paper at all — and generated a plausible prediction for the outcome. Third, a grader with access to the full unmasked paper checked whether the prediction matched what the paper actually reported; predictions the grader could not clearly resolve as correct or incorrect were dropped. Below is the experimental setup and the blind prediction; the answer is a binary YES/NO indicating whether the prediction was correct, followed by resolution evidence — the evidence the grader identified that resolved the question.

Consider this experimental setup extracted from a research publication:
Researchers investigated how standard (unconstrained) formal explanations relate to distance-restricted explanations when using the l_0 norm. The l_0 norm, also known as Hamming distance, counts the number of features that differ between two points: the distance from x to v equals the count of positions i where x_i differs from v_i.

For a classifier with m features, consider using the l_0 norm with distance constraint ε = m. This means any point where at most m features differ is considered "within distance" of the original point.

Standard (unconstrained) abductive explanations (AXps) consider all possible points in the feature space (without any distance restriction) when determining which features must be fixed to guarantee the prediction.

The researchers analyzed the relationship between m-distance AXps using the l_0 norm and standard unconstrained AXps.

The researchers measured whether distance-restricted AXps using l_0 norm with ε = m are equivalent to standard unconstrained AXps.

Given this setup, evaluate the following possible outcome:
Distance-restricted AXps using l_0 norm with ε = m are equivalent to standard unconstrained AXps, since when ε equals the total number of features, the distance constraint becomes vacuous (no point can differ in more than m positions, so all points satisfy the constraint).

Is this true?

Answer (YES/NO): YES